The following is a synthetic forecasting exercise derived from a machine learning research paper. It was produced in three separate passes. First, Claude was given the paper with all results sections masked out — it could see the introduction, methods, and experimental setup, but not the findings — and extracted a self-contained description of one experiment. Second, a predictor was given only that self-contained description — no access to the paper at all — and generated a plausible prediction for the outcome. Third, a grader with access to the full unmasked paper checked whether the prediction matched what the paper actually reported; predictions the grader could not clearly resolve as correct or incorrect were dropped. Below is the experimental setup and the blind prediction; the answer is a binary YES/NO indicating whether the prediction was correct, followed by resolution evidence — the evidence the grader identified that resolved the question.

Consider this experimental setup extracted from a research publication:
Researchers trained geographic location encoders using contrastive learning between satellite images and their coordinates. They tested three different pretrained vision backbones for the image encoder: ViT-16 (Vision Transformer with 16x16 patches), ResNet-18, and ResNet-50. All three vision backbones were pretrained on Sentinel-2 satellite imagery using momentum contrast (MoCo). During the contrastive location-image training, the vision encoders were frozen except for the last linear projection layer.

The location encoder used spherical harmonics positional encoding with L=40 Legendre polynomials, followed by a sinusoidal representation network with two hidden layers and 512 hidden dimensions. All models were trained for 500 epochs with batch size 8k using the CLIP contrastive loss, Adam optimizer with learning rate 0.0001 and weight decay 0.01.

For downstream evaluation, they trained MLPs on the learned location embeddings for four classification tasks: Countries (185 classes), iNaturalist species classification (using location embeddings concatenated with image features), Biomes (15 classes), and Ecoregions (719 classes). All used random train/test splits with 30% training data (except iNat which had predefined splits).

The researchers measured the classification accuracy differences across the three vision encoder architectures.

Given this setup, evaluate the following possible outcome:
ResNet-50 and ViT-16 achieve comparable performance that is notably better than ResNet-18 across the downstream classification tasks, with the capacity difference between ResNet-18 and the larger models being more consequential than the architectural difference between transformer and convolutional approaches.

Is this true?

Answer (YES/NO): NO